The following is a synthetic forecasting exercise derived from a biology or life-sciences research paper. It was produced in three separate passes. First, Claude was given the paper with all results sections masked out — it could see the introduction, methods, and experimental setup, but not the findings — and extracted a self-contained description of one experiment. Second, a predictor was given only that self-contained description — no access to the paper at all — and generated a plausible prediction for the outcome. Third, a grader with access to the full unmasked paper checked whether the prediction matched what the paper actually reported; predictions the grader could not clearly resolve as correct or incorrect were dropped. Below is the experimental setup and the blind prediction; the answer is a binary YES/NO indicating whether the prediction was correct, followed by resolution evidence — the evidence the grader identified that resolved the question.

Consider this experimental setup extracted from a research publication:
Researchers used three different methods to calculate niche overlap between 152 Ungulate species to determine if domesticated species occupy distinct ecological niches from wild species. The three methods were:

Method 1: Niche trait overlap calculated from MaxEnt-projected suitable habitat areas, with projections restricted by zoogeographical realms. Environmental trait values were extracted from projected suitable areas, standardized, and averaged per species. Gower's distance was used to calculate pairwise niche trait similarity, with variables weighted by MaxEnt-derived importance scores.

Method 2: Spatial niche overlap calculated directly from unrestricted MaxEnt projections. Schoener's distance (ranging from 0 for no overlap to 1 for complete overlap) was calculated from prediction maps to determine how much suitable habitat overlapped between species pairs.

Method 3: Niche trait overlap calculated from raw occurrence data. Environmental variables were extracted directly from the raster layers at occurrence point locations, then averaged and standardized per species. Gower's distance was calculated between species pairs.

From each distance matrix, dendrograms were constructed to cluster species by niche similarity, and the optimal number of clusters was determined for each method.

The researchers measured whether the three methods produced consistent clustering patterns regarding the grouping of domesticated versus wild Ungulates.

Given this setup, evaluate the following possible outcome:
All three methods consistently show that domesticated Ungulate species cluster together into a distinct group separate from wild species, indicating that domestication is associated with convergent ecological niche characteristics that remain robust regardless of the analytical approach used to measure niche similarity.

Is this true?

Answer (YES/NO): NO